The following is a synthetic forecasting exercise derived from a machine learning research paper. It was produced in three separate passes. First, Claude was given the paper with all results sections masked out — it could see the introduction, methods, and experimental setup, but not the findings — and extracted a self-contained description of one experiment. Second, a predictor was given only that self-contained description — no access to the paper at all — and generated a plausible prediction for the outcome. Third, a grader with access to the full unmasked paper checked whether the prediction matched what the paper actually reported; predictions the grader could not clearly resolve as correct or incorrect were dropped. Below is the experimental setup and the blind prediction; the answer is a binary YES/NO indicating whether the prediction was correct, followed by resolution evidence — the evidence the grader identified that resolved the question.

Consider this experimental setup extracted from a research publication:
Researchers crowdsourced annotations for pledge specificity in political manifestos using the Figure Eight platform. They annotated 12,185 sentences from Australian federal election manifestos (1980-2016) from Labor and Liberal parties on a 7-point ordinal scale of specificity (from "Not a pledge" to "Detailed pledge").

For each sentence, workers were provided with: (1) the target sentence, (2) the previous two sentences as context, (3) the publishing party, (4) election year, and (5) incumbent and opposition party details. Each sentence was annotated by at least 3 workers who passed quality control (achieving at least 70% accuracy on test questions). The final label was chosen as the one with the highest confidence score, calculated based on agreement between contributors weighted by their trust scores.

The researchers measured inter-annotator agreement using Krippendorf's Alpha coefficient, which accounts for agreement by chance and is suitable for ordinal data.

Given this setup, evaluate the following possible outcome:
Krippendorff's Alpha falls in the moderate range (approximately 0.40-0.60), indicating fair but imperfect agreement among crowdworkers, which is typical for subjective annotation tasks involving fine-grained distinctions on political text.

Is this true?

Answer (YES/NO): YES